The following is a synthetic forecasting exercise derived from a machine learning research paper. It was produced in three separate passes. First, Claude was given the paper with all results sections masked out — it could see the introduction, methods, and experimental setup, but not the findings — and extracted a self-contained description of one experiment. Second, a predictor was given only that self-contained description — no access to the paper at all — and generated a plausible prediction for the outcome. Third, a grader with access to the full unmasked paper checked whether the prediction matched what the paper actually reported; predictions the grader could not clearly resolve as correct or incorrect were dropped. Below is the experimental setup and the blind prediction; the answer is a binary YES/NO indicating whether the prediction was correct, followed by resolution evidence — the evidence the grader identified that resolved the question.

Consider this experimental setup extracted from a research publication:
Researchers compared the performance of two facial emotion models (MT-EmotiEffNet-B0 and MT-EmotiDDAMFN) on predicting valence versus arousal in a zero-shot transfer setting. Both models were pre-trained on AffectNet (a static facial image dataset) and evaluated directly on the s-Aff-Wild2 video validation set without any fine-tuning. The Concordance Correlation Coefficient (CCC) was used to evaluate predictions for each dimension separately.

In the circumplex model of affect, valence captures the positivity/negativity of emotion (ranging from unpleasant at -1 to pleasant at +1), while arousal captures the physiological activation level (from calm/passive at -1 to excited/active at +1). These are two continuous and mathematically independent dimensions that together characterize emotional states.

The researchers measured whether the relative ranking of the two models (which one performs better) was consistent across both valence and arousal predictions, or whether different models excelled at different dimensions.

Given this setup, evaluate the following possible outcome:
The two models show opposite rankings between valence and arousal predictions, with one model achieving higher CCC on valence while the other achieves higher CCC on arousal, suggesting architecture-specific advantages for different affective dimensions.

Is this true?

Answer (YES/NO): NO